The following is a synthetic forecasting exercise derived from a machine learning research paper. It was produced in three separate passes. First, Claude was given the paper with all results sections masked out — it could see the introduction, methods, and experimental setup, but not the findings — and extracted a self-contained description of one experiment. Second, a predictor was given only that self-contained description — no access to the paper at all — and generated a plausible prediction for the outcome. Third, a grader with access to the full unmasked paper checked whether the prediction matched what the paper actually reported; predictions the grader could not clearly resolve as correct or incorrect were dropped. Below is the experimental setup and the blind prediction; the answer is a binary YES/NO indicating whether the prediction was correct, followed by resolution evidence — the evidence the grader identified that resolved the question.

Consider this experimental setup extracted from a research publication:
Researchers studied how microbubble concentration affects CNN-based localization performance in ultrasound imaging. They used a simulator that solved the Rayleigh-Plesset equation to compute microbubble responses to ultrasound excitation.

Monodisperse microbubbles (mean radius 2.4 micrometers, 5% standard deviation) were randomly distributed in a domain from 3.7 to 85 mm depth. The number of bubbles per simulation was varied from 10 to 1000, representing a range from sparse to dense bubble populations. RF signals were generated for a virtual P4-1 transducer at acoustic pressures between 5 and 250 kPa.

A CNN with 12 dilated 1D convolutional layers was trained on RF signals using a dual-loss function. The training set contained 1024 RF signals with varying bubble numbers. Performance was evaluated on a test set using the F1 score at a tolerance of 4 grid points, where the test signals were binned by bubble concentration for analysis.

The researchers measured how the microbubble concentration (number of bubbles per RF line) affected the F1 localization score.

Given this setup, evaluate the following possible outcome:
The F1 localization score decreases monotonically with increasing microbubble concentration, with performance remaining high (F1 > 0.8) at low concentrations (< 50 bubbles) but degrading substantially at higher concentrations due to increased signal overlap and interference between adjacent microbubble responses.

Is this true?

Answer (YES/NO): NO